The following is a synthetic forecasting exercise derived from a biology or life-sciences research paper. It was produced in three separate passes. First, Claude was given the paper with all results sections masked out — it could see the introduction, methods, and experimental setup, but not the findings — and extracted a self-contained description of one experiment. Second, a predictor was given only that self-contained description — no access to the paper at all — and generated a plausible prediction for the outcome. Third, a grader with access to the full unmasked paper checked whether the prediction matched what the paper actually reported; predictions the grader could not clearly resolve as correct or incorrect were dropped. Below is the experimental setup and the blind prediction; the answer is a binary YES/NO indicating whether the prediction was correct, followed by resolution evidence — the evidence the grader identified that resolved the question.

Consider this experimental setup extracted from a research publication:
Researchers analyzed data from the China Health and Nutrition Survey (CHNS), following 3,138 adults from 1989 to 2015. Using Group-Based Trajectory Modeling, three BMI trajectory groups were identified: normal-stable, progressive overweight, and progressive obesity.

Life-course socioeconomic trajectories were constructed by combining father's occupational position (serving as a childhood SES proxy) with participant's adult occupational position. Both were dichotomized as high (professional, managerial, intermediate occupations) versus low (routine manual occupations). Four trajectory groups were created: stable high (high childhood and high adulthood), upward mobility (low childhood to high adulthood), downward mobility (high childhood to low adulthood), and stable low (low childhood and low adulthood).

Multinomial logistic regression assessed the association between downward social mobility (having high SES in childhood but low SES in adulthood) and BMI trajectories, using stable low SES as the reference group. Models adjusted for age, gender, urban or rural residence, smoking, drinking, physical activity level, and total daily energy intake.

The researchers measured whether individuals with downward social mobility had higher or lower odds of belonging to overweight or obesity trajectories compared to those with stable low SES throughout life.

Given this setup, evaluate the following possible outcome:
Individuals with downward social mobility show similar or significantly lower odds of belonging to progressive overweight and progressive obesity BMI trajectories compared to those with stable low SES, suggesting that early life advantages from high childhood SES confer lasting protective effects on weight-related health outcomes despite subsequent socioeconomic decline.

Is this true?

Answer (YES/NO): NO